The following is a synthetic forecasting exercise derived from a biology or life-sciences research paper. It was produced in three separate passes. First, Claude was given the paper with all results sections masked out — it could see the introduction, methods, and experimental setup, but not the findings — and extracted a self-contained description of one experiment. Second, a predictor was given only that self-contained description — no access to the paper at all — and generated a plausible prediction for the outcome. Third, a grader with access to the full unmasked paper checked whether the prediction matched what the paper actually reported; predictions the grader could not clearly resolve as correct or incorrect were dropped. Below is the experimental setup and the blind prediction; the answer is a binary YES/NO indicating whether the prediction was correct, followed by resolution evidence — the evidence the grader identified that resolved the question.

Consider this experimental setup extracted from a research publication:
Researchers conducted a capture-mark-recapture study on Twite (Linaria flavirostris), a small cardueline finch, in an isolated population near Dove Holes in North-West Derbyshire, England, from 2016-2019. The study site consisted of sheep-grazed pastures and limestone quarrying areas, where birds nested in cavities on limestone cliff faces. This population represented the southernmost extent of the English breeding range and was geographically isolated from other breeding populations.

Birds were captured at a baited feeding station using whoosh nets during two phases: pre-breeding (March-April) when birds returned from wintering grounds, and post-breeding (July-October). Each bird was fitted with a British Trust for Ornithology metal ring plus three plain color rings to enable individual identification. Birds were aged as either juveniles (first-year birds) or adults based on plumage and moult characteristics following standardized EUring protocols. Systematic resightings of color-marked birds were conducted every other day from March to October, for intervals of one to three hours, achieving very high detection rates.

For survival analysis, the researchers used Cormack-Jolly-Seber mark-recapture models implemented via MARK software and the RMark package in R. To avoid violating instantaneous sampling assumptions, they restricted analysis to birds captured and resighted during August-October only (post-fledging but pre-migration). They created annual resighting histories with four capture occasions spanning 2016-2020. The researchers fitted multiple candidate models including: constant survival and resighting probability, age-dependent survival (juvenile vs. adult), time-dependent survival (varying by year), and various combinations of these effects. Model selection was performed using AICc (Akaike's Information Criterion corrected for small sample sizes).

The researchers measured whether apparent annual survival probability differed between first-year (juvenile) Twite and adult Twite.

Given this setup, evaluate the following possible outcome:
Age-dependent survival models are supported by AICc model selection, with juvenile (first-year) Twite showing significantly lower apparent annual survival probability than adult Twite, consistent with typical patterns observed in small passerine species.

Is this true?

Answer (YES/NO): YES